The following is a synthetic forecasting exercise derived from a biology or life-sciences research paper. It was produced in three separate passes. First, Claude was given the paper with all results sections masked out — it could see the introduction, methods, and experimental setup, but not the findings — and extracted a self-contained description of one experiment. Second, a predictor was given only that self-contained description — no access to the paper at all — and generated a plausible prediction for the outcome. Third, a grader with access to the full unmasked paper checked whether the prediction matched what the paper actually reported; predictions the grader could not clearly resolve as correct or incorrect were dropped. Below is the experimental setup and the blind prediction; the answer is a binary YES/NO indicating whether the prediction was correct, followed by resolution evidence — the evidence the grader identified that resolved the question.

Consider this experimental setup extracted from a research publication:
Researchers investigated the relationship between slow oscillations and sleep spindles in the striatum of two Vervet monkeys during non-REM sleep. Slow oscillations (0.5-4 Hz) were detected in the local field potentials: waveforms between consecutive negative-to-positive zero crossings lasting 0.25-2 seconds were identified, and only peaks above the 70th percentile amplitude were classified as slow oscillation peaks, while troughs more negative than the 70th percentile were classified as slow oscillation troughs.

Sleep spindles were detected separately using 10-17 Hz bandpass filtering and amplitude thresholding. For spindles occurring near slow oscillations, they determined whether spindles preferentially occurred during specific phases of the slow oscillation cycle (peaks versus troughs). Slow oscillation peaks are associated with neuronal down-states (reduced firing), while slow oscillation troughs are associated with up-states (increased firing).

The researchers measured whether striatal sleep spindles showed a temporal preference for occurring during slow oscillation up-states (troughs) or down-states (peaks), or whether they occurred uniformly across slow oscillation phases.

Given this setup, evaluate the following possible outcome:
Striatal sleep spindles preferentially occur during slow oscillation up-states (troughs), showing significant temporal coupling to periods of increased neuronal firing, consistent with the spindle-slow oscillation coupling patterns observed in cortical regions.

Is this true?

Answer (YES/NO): NO